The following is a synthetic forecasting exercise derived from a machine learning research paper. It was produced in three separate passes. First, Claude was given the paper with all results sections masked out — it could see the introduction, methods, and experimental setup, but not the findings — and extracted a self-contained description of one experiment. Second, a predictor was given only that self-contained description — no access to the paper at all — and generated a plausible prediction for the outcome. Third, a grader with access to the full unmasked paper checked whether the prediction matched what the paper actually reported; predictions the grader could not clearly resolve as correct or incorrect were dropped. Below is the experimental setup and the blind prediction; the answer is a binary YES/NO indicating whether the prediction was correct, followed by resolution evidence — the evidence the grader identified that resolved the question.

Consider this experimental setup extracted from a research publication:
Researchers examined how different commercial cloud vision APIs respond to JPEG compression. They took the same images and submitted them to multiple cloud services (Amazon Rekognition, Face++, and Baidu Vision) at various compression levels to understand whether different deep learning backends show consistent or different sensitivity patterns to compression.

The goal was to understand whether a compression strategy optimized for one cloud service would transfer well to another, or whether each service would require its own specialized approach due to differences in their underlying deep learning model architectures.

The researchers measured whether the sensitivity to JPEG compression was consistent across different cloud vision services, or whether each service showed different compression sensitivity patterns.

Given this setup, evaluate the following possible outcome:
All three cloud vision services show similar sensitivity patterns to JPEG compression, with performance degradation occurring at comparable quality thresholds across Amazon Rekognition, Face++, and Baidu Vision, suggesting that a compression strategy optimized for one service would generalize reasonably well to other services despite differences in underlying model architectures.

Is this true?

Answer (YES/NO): NO